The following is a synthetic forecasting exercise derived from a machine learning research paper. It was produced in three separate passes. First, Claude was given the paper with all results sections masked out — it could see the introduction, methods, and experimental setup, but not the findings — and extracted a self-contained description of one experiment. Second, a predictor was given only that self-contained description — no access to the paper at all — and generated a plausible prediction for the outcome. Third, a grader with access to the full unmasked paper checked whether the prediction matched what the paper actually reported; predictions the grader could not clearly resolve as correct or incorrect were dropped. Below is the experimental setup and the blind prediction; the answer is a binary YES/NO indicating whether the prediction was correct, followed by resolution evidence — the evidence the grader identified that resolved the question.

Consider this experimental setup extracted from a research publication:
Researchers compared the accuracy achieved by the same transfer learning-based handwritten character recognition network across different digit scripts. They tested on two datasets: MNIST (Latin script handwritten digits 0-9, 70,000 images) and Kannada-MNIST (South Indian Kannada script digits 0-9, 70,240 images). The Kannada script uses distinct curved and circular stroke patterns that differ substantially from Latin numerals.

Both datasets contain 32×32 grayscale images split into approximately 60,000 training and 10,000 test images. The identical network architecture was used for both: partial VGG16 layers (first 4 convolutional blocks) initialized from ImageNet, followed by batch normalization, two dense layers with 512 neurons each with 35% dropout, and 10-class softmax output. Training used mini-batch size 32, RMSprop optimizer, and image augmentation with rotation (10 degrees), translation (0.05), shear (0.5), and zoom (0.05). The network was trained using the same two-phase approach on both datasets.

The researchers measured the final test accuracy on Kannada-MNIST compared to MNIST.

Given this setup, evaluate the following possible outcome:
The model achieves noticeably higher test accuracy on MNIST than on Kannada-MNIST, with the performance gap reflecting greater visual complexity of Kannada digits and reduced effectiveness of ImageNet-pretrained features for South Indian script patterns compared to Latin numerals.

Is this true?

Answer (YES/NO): YES